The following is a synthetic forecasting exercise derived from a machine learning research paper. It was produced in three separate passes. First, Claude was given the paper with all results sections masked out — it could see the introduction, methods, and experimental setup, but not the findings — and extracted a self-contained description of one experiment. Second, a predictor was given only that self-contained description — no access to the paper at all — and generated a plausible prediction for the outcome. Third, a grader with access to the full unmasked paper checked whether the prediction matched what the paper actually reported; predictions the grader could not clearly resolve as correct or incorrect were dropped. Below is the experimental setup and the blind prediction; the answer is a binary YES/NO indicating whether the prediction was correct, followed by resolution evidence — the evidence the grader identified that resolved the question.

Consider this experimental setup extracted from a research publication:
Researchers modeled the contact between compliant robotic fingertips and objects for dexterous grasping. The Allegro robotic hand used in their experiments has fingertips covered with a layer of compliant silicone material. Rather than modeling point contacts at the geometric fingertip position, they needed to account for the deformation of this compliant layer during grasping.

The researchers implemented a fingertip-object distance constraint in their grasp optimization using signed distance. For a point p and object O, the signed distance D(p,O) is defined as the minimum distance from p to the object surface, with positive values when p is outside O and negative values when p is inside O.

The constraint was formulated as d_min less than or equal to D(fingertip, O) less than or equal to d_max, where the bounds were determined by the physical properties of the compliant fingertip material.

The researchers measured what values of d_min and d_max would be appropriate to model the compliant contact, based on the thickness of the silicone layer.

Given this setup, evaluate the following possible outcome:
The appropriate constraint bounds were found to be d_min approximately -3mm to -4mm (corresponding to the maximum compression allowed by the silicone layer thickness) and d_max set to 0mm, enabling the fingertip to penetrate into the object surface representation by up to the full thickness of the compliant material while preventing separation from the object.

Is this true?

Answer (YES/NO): NO